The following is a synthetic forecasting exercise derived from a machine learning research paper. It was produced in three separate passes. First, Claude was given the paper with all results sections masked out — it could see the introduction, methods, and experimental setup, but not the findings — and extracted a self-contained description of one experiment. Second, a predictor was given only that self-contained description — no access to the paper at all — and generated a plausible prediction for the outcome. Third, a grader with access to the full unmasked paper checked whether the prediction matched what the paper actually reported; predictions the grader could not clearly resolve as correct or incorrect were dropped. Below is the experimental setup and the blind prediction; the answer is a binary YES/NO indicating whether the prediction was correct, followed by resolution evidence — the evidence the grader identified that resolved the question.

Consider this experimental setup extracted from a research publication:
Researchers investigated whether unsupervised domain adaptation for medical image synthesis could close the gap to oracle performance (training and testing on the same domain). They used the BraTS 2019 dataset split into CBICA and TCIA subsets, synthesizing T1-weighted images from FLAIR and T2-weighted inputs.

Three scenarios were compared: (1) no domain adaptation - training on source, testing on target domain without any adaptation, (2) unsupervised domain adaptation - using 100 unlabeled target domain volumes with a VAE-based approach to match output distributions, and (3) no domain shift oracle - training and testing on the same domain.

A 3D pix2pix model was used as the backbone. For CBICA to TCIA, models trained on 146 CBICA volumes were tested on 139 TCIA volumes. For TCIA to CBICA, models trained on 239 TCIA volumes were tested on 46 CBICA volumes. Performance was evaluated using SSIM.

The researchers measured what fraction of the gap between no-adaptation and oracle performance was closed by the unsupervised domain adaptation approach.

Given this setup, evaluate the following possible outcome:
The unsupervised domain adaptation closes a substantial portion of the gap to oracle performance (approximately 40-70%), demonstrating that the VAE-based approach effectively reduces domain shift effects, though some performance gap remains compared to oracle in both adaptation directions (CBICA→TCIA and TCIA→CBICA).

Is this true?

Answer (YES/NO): NO